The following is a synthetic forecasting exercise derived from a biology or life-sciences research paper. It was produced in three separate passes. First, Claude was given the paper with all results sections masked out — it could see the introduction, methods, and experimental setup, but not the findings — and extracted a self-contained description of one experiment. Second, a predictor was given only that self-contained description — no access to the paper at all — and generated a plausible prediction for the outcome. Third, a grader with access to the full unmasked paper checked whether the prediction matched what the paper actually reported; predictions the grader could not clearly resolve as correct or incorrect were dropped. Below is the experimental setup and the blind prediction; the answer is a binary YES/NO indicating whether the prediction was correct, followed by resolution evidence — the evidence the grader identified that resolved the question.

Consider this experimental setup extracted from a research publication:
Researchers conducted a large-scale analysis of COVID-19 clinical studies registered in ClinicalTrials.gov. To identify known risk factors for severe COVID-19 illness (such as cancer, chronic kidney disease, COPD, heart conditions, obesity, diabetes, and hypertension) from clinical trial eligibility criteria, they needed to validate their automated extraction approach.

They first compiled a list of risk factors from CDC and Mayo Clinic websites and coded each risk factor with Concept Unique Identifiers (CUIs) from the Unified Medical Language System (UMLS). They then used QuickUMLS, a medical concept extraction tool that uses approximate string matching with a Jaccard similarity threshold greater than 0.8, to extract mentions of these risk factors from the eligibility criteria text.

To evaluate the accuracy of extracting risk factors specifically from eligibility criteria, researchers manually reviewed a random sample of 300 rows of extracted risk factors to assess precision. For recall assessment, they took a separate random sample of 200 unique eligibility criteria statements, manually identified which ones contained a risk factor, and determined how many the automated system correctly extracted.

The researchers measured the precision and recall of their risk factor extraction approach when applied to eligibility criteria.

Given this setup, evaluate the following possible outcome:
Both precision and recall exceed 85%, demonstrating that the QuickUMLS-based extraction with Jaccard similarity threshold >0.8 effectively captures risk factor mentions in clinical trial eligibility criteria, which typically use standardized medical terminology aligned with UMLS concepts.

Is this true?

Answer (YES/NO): NO